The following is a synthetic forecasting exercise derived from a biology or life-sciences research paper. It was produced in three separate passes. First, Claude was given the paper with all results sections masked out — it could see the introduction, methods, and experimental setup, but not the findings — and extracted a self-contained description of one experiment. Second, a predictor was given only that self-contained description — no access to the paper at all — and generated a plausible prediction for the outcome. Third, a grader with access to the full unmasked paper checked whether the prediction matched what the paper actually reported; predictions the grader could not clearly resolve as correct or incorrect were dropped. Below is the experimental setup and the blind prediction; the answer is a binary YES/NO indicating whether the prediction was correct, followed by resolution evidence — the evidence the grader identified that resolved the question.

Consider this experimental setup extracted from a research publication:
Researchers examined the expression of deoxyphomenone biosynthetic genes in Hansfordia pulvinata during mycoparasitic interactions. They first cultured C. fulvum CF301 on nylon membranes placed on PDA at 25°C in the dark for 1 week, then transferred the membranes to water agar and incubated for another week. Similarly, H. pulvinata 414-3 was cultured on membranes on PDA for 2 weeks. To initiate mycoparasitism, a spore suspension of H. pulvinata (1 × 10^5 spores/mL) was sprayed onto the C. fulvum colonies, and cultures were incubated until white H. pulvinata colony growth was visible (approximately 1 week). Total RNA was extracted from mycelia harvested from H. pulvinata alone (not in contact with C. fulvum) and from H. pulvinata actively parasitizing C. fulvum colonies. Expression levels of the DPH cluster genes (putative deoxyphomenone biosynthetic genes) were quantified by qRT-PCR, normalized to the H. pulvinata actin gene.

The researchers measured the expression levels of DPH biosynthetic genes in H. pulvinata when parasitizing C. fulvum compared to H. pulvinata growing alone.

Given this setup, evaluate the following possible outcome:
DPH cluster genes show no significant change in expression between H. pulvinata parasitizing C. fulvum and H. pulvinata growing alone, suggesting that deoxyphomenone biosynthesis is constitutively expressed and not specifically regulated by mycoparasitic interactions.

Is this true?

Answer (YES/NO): NO